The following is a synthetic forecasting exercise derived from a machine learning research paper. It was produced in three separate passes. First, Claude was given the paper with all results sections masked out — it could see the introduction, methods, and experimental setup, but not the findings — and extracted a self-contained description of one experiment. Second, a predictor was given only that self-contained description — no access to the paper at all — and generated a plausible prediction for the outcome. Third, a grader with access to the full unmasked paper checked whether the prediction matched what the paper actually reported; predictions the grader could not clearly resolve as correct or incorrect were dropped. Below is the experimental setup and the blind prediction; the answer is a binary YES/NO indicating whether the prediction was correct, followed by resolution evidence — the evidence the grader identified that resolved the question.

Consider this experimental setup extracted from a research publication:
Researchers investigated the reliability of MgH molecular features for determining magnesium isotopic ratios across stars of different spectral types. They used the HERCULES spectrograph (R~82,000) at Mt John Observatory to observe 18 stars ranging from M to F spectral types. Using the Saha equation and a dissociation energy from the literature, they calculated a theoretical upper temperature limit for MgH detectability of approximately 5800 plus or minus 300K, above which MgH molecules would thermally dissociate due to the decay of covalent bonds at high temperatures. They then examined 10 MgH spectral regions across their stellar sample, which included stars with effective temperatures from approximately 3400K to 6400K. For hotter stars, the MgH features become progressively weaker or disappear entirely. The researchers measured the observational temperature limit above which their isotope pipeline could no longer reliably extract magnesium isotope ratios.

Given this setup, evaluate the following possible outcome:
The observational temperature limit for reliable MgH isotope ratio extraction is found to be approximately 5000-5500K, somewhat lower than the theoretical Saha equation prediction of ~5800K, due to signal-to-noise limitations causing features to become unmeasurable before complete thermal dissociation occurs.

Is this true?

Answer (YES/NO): NO